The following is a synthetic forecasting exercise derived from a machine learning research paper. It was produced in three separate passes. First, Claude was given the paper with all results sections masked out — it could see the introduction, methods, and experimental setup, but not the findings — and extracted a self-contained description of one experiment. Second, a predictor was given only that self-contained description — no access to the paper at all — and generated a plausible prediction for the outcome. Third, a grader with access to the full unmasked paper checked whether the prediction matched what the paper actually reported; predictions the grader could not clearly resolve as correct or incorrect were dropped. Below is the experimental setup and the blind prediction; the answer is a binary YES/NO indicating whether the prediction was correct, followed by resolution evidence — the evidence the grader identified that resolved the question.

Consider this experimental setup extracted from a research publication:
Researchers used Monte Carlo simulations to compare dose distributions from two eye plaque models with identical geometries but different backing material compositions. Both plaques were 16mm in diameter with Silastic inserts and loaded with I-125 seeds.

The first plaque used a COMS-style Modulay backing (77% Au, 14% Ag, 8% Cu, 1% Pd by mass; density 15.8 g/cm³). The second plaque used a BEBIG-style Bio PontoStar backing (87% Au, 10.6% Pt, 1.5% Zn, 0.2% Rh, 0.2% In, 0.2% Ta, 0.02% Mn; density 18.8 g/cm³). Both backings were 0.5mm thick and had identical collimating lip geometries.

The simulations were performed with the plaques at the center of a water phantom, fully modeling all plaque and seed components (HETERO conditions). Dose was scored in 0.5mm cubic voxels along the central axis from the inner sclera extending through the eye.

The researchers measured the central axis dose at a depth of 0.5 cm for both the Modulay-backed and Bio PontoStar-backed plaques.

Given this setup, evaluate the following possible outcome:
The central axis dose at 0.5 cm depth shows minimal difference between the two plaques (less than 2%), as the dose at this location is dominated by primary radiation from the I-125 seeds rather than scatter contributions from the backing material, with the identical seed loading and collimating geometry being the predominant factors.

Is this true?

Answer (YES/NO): YES